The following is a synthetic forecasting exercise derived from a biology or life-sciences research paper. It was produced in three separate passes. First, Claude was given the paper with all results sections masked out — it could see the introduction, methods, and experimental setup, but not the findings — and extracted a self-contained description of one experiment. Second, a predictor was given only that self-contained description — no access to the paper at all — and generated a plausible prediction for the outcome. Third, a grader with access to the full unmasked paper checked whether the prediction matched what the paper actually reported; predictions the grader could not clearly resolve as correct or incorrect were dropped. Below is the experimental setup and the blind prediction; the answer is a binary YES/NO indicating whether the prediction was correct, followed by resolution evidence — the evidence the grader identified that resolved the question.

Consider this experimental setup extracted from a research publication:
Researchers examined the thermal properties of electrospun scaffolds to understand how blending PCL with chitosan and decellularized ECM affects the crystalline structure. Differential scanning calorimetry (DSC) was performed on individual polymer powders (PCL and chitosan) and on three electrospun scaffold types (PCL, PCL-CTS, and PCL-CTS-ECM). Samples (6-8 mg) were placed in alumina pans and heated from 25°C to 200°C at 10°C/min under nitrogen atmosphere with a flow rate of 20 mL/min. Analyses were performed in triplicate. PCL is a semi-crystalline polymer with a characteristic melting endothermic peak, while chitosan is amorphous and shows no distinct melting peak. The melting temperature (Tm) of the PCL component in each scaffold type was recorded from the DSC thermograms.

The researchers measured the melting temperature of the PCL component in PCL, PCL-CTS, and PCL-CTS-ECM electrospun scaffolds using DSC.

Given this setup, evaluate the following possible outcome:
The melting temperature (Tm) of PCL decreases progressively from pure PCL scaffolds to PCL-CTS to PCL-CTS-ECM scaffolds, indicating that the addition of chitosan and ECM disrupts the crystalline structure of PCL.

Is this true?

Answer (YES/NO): NO